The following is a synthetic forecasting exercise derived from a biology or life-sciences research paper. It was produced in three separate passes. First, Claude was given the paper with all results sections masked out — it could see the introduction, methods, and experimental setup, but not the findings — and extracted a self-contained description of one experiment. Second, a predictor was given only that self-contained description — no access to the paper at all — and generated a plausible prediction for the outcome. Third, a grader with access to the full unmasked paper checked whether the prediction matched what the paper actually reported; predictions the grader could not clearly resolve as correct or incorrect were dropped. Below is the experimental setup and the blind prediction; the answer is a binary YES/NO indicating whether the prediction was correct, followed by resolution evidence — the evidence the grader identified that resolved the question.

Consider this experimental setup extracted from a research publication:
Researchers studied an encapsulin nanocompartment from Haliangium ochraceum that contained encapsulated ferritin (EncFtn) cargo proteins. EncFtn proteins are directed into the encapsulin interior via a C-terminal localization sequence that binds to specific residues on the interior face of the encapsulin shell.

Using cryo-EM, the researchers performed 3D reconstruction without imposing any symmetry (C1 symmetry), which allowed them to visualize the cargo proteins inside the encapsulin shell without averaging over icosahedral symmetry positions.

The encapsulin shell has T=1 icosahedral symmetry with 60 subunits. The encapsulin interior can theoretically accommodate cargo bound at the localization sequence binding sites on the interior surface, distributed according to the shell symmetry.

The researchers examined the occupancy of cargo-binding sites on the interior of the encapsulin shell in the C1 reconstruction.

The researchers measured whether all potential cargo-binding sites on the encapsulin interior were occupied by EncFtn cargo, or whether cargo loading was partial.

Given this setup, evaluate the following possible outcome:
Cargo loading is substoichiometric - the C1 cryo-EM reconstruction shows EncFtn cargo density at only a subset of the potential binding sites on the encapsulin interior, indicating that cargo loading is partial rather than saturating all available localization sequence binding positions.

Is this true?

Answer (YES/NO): YES